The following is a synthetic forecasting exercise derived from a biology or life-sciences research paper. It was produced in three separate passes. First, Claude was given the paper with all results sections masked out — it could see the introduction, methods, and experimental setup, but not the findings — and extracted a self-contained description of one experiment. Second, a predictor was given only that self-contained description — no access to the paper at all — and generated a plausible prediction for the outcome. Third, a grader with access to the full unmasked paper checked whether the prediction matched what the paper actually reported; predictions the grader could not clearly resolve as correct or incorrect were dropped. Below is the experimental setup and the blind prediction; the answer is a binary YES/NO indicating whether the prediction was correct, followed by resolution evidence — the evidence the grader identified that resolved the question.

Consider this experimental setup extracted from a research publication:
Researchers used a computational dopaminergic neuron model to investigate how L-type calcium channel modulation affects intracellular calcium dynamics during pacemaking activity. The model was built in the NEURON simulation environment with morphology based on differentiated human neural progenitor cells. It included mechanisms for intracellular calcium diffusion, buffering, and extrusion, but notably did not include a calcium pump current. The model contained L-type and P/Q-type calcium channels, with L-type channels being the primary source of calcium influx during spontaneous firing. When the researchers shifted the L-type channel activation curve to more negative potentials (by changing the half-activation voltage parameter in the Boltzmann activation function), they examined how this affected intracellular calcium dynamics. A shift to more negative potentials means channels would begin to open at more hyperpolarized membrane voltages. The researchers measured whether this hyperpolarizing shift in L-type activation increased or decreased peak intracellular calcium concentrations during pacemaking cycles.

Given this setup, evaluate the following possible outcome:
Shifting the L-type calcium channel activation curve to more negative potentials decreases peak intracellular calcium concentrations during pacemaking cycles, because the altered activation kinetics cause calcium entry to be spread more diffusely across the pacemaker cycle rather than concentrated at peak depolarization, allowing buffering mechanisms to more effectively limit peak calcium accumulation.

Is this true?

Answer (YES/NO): NO